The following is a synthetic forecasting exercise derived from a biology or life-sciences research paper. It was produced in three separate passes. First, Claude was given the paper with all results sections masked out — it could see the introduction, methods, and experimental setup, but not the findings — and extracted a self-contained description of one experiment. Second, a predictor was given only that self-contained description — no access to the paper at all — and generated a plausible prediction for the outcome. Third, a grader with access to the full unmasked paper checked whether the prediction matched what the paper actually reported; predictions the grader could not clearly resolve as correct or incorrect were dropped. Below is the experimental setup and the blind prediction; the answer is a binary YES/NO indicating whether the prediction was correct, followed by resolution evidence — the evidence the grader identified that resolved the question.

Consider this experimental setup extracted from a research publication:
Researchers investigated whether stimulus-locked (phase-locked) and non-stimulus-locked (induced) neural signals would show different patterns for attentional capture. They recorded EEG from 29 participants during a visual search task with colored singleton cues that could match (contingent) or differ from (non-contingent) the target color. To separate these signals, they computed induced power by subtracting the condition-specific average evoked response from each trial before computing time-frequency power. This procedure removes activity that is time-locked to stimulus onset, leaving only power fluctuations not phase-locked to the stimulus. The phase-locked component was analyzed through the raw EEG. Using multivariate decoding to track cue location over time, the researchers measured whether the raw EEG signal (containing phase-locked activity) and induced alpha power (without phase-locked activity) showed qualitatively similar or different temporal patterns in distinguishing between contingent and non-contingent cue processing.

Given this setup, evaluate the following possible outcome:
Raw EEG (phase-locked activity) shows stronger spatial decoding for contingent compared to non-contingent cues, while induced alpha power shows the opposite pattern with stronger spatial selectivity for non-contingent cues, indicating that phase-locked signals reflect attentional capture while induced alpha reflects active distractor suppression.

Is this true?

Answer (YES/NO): NO